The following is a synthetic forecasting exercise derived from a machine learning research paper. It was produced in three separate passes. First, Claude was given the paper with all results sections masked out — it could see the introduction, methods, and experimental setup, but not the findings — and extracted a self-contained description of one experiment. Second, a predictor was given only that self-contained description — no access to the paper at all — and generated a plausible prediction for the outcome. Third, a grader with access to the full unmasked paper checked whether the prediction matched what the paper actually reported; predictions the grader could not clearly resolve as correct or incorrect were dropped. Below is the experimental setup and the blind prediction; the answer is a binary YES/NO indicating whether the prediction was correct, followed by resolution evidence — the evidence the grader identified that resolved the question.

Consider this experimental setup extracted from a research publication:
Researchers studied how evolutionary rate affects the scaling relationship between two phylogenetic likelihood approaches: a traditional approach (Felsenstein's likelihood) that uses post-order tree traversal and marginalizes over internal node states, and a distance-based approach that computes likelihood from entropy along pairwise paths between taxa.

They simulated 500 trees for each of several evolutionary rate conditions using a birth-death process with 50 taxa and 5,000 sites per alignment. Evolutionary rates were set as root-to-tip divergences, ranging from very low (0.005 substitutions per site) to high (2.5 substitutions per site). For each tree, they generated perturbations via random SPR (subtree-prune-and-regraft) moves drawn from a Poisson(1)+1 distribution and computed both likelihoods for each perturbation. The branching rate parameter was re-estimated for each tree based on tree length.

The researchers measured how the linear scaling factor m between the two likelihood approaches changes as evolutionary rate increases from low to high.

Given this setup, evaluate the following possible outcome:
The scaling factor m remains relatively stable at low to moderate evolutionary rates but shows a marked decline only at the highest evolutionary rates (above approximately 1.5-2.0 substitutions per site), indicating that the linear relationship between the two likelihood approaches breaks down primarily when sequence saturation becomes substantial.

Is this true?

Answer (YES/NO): NO